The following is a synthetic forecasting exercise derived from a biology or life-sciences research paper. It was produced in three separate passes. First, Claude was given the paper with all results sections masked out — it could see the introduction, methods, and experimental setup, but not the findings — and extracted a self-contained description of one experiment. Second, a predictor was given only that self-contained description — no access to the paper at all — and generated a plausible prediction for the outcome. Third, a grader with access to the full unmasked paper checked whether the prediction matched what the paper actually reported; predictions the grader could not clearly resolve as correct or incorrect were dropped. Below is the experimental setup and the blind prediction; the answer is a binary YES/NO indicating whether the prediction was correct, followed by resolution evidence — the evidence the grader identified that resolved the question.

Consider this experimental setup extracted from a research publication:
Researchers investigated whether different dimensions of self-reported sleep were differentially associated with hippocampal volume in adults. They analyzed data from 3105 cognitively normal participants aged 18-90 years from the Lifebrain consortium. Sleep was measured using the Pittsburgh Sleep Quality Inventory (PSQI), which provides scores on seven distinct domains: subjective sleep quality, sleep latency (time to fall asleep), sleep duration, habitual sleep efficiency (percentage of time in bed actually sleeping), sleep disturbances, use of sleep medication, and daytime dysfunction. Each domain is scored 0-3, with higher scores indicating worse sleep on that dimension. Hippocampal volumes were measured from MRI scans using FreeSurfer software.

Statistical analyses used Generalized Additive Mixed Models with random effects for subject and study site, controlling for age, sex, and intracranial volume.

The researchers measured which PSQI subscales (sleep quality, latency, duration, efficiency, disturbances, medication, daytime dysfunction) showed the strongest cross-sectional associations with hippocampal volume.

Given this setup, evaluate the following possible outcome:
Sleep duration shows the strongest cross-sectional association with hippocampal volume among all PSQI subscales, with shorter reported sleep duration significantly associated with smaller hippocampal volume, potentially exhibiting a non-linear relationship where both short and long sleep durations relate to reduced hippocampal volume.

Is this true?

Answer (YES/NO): NO